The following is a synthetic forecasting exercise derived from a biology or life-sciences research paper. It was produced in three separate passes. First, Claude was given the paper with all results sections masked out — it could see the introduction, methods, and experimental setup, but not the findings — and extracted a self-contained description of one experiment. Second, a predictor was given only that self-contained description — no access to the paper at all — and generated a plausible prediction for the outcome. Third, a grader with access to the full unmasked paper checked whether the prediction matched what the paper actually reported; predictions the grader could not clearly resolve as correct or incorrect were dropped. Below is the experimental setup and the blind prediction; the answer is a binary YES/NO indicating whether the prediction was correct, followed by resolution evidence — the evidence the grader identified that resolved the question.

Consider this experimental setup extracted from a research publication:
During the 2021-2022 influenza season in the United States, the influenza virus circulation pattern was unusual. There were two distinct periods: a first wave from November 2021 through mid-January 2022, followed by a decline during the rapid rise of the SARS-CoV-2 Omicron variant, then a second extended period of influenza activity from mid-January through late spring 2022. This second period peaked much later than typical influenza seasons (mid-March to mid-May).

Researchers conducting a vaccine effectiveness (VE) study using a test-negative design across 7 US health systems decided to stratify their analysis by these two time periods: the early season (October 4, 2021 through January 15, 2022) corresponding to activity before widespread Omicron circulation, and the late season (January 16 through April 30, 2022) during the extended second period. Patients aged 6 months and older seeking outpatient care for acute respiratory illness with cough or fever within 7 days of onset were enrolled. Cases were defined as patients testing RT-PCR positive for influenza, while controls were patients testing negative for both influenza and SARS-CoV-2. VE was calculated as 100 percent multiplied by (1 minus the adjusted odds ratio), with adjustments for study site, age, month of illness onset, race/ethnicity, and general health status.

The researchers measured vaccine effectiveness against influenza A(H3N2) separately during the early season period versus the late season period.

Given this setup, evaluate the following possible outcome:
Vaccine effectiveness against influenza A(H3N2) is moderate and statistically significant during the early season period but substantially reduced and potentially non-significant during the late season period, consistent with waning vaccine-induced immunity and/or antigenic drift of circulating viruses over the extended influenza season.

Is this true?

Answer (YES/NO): NO